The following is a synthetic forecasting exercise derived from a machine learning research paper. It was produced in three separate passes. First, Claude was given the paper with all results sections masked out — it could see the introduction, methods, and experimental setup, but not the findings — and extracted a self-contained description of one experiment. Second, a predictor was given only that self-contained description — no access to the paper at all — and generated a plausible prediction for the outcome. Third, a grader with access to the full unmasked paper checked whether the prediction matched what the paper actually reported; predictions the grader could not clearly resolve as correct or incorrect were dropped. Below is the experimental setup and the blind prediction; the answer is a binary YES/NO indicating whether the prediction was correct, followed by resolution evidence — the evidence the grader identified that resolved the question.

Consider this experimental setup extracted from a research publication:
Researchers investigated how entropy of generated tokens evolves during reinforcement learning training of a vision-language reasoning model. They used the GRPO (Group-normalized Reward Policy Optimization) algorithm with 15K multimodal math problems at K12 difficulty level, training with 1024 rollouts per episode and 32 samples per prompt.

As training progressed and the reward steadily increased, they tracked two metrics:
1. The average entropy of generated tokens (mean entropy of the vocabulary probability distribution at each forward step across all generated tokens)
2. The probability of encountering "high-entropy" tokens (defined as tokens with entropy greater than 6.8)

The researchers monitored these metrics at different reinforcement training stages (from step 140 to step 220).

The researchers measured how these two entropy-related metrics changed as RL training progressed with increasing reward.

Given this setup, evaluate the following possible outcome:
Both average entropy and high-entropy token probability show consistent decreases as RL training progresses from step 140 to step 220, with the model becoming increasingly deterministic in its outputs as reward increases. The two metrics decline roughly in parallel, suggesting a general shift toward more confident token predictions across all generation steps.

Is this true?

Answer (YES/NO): NO